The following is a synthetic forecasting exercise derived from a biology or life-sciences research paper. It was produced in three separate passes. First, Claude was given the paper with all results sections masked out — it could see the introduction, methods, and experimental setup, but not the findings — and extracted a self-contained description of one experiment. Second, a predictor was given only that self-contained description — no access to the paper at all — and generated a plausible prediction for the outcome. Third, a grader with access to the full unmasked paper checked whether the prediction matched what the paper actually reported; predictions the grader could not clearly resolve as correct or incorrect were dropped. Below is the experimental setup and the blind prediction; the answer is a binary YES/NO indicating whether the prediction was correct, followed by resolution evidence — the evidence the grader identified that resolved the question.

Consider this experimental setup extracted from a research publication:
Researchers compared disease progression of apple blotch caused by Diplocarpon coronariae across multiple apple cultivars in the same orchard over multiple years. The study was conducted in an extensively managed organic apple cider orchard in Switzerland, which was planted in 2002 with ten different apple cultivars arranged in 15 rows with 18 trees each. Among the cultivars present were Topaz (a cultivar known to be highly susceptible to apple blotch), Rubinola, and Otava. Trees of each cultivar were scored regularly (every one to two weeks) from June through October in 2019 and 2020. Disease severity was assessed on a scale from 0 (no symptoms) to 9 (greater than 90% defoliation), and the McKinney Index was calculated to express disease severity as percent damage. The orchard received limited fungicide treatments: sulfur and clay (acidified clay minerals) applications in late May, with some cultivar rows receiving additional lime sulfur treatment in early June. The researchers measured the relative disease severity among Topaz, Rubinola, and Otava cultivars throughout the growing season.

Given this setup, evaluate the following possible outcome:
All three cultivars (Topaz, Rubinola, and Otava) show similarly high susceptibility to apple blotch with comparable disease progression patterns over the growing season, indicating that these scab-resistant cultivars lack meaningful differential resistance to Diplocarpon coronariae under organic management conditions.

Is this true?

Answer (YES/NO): NO